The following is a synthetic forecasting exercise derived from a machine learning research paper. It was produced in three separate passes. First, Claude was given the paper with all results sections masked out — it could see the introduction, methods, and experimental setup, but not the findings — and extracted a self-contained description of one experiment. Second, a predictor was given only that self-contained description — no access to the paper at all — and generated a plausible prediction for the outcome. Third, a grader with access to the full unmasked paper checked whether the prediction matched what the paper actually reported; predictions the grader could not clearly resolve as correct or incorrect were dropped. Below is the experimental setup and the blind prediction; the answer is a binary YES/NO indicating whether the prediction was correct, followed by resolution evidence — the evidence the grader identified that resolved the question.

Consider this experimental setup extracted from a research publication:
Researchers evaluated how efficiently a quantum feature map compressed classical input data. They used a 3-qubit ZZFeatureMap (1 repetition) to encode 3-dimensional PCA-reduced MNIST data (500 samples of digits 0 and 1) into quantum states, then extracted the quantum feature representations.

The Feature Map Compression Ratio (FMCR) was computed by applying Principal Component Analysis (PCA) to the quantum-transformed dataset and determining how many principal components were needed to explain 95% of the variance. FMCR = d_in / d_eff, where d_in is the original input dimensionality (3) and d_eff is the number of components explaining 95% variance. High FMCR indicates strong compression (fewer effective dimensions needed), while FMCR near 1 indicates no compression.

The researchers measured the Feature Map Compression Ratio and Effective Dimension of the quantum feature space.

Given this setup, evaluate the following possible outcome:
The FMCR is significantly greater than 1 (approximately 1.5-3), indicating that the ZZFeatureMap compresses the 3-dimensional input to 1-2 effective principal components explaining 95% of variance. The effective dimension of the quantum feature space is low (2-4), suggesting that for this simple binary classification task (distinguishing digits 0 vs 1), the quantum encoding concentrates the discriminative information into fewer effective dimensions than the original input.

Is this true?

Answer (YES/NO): NO